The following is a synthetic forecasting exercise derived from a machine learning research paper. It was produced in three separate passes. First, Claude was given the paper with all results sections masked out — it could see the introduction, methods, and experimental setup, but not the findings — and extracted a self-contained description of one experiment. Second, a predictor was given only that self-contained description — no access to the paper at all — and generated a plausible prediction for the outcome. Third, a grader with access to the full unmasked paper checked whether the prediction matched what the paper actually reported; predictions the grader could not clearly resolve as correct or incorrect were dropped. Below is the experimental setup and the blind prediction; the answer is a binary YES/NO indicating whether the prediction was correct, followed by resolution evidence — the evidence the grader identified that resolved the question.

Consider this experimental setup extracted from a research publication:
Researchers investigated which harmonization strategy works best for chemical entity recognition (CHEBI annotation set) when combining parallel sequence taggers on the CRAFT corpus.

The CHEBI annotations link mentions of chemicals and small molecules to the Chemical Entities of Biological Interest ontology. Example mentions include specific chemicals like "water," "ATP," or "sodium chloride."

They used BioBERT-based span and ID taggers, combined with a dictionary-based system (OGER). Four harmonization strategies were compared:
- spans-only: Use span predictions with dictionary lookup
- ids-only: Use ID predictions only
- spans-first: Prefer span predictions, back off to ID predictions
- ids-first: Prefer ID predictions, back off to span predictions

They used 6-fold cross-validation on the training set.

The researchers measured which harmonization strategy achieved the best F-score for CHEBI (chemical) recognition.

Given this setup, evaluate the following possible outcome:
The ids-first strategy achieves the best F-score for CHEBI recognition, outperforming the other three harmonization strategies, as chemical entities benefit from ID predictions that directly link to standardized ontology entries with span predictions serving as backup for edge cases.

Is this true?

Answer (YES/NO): NO